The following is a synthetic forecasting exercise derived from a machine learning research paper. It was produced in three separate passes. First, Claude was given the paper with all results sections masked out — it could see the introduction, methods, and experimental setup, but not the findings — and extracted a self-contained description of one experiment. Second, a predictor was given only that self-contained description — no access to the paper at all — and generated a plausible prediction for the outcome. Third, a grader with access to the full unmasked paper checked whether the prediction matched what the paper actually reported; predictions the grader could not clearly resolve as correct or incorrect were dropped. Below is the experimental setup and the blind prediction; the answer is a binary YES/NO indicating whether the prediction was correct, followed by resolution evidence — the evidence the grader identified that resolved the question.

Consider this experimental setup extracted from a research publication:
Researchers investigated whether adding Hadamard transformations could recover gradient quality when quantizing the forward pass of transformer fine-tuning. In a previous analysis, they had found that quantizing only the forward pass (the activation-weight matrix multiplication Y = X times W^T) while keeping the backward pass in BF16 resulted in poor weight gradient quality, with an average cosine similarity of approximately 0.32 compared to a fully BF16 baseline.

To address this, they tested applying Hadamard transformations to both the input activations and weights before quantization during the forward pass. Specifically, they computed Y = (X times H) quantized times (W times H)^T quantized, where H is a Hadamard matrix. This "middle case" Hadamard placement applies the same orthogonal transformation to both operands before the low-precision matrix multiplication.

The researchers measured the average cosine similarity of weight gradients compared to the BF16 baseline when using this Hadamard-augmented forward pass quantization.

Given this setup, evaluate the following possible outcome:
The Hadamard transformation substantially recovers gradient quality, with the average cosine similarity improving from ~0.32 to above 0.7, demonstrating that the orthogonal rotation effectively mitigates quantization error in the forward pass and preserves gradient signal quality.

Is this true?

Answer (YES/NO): YES